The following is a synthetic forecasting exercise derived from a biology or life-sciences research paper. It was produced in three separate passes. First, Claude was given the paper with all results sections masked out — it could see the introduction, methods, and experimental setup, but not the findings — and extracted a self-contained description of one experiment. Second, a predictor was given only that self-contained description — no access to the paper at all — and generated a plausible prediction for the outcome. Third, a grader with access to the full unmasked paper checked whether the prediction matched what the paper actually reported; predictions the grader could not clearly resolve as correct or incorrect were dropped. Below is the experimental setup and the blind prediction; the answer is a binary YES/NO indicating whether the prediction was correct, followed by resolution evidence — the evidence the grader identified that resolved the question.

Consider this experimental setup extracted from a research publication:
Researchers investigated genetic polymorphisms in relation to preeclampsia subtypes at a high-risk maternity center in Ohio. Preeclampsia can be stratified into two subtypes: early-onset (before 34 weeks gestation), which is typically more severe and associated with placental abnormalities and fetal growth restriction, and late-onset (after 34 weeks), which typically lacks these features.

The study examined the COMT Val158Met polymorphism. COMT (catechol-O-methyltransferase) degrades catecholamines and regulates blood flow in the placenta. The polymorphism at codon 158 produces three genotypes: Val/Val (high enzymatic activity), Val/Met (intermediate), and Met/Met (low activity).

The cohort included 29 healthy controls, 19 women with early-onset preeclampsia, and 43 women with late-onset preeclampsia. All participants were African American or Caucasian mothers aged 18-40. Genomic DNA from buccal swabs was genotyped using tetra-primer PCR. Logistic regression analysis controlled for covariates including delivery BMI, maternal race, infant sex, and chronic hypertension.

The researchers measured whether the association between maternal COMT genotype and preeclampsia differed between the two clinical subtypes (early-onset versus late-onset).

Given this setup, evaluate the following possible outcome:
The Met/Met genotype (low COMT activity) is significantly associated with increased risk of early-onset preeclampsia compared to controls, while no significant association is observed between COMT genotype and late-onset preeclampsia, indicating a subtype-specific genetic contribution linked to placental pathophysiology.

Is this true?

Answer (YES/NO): YES